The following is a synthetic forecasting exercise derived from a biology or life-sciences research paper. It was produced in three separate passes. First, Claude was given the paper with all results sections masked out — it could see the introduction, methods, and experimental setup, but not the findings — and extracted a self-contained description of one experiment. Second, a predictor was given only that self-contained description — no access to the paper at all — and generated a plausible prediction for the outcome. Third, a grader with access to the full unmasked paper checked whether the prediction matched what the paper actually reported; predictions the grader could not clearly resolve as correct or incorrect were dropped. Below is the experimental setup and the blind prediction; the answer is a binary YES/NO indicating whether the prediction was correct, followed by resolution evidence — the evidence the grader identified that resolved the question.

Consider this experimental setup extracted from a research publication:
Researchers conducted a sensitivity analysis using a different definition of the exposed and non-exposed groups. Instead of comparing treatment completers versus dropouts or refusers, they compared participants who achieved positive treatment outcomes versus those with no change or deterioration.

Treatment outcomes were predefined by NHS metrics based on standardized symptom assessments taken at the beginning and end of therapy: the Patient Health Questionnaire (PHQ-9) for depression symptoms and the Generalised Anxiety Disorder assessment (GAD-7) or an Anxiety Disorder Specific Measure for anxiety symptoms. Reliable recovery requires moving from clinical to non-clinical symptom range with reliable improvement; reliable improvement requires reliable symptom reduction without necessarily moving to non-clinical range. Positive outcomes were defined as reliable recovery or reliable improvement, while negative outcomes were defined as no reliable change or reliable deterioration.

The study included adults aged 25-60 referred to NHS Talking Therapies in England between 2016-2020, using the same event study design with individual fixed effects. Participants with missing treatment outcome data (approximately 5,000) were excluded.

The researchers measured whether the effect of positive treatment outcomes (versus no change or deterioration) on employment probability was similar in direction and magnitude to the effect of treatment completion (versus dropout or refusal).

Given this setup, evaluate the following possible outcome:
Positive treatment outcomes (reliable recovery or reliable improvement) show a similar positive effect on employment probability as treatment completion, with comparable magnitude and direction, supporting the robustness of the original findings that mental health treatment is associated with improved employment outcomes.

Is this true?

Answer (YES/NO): NO